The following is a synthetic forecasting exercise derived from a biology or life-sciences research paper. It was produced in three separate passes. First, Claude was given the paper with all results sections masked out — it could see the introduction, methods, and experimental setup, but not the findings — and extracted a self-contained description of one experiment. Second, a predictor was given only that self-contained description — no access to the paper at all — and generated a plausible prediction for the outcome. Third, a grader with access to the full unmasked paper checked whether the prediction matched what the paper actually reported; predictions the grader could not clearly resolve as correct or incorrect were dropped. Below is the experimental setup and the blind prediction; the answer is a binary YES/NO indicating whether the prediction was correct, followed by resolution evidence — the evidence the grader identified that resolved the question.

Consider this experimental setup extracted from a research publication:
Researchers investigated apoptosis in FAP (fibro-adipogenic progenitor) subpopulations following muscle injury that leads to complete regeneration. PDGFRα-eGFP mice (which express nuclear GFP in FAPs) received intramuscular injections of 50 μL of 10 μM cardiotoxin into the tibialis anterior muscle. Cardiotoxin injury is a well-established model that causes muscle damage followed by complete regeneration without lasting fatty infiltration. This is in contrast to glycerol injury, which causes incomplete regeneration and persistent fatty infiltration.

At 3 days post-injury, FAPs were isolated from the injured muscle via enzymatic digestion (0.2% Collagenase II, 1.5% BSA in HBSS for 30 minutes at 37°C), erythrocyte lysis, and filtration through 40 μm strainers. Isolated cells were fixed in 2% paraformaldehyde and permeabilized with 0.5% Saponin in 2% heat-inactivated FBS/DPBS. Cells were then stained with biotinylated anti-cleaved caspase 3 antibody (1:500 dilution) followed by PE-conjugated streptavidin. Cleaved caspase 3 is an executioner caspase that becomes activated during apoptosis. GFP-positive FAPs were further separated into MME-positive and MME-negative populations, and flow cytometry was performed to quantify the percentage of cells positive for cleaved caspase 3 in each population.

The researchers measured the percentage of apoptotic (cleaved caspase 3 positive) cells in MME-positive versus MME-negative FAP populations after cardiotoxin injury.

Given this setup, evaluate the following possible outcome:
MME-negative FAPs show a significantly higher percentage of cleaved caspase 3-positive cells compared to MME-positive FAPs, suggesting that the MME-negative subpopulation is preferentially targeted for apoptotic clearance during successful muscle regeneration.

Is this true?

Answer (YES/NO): NO